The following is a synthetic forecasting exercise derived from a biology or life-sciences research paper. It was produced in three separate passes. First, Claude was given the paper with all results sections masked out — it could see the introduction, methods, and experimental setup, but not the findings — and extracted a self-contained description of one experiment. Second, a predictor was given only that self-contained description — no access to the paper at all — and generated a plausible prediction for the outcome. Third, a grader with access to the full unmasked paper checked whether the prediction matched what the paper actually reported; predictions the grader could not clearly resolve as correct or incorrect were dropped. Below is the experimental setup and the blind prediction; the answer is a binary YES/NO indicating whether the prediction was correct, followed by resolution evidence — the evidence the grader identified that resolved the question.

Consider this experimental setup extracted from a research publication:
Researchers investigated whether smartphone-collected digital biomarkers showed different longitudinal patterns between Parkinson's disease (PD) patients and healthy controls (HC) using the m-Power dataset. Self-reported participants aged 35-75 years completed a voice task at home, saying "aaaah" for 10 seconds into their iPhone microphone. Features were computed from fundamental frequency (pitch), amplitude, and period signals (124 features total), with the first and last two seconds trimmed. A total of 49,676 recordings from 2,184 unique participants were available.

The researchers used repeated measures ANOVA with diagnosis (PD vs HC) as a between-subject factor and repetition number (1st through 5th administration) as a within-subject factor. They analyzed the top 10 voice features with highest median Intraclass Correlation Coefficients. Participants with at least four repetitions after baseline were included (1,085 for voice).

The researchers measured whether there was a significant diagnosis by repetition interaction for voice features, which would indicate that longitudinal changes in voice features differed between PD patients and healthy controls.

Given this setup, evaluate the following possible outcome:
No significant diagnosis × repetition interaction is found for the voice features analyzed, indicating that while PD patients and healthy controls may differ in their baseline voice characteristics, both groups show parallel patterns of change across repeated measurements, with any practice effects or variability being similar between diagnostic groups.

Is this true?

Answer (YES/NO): NO